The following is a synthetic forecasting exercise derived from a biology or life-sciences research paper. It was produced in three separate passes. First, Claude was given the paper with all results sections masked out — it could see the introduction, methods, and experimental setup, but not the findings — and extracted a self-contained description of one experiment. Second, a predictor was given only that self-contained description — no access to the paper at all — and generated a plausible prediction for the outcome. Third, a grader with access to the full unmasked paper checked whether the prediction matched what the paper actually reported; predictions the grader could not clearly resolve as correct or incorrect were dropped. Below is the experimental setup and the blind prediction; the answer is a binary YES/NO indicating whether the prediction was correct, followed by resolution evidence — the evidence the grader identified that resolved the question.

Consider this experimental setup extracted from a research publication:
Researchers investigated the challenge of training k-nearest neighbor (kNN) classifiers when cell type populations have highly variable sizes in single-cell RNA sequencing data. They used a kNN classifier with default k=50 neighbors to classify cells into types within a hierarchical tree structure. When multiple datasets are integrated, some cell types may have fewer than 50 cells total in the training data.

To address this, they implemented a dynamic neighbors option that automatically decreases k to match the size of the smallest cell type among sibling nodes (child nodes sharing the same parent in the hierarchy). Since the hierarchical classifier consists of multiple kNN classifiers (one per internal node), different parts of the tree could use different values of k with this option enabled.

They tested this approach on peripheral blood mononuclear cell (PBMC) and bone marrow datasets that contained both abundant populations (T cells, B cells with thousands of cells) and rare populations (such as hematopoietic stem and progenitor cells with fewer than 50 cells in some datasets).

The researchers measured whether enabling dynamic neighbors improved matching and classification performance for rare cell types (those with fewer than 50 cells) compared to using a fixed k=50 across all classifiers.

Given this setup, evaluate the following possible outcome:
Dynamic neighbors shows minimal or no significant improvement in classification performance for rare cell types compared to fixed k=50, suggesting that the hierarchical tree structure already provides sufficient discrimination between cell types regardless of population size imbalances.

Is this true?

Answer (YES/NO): NO